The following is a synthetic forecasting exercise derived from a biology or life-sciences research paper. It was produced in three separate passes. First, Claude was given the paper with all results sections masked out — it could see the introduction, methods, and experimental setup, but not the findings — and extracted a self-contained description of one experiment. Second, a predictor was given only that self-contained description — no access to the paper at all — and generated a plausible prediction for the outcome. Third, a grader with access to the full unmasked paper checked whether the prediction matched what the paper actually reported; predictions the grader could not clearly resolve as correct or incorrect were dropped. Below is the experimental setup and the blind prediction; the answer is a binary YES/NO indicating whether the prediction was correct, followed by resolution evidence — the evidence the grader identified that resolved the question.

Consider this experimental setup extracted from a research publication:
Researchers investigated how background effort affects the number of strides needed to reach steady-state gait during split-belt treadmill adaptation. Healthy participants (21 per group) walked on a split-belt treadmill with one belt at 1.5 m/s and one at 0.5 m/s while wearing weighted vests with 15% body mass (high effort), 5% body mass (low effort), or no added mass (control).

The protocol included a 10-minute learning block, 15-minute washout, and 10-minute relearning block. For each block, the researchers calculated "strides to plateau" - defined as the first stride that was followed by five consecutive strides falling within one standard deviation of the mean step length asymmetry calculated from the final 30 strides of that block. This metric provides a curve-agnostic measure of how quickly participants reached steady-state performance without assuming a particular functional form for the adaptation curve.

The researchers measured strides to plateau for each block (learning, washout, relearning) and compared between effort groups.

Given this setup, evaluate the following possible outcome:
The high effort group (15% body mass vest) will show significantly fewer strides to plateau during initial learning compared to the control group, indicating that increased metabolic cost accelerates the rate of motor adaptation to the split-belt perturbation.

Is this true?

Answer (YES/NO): NO